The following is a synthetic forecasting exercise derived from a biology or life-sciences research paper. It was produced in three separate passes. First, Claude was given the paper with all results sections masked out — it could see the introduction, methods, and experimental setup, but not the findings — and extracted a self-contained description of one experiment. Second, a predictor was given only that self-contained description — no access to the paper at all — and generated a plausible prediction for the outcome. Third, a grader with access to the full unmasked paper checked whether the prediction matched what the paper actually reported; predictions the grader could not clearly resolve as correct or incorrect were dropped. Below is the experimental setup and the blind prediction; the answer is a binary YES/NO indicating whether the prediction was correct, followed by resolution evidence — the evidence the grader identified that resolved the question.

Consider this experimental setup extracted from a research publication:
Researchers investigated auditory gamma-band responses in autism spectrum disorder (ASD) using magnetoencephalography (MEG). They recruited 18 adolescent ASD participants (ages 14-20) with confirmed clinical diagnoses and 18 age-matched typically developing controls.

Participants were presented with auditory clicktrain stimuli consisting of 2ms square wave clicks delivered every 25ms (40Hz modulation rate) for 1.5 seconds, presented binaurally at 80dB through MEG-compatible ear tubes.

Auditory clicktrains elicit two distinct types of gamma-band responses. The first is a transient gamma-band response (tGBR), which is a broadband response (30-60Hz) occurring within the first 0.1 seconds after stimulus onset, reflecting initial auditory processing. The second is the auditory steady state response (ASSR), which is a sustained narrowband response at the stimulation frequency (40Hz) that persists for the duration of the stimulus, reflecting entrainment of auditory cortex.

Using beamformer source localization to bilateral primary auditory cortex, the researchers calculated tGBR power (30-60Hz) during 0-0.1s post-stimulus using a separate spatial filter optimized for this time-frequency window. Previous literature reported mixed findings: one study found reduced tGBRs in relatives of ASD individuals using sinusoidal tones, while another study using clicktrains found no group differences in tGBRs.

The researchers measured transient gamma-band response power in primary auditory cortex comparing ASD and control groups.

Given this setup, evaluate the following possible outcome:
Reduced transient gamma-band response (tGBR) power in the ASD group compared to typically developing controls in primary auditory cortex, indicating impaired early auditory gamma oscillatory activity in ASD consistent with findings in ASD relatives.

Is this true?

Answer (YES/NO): NO